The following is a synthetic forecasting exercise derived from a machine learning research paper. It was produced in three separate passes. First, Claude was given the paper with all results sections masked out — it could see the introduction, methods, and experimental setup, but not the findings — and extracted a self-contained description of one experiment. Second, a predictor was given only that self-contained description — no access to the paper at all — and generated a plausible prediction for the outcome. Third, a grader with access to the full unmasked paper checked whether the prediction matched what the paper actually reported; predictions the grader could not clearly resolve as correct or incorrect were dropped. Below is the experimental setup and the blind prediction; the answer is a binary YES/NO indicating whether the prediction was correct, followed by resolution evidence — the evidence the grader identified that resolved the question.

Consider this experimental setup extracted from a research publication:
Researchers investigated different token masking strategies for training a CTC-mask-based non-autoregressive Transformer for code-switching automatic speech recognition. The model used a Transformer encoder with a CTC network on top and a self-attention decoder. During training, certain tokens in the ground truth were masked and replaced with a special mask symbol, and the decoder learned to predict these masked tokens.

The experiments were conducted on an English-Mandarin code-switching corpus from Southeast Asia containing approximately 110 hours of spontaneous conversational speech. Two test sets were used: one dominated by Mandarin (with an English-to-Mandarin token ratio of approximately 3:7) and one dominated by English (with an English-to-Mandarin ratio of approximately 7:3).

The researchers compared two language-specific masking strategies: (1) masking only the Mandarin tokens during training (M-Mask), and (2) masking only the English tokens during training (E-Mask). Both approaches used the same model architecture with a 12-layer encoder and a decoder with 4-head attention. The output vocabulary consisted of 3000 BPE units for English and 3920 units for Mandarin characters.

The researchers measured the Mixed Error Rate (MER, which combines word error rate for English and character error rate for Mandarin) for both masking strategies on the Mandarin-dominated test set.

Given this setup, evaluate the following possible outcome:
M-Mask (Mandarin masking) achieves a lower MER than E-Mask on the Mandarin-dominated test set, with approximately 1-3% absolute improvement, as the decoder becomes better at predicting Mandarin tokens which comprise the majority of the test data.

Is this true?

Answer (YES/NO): NO